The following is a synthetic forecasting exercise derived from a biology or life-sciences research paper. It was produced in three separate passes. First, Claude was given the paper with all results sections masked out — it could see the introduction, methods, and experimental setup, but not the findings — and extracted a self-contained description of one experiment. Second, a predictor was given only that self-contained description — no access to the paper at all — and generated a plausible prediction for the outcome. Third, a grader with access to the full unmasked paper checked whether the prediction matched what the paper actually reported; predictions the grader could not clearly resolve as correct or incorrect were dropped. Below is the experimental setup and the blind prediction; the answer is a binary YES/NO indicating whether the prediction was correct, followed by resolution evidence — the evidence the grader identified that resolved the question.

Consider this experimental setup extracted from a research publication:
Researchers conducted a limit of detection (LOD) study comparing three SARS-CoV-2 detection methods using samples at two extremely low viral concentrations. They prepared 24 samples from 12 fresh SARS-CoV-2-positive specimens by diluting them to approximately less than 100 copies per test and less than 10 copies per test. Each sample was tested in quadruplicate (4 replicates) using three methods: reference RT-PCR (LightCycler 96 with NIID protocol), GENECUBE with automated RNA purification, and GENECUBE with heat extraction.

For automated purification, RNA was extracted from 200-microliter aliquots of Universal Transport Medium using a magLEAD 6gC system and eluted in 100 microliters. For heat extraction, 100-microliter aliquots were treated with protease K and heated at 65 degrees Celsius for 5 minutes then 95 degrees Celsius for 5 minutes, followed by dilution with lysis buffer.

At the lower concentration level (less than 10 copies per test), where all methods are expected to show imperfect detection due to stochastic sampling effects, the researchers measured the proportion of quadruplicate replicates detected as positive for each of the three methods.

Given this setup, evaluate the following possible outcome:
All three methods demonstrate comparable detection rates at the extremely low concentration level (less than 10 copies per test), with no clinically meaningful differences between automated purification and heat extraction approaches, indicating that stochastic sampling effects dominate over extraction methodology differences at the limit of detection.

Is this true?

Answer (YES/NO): NO